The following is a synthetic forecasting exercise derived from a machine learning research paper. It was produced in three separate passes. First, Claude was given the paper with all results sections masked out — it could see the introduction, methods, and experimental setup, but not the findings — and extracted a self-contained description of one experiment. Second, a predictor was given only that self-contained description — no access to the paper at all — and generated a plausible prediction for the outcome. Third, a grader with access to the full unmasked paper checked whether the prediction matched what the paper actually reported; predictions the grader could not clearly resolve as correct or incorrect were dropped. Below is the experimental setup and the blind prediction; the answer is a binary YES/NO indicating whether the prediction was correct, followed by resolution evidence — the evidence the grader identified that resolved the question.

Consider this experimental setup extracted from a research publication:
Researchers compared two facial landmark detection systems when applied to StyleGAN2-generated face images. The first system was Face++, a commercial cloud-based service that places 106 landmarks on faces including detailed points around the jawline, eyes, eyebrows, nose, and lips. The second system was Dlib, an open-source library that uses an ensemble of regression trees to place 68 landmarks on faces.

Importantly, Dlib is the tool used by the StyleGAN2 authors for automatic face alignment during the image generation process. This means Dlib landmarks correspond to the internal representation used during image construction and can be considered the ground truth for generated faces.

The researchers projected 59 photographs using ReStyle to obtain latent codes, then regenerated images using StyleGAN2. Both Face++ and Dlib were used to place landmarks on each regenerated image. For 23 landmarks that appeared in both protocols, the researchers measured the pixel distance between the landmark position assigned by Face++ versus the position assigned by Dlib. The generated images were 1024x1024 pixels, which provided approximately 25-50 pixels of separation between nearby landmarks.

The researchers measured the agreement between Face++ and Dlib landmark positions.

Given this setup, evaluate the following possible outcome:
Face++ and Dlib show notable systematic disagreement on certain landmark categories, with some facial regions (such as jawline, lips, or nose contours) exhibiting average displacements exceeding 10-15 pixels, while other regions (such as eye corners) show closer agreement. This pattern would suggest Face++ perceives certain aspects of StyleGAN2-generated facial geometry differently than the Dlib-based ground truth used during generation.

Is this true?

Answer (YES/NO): NO